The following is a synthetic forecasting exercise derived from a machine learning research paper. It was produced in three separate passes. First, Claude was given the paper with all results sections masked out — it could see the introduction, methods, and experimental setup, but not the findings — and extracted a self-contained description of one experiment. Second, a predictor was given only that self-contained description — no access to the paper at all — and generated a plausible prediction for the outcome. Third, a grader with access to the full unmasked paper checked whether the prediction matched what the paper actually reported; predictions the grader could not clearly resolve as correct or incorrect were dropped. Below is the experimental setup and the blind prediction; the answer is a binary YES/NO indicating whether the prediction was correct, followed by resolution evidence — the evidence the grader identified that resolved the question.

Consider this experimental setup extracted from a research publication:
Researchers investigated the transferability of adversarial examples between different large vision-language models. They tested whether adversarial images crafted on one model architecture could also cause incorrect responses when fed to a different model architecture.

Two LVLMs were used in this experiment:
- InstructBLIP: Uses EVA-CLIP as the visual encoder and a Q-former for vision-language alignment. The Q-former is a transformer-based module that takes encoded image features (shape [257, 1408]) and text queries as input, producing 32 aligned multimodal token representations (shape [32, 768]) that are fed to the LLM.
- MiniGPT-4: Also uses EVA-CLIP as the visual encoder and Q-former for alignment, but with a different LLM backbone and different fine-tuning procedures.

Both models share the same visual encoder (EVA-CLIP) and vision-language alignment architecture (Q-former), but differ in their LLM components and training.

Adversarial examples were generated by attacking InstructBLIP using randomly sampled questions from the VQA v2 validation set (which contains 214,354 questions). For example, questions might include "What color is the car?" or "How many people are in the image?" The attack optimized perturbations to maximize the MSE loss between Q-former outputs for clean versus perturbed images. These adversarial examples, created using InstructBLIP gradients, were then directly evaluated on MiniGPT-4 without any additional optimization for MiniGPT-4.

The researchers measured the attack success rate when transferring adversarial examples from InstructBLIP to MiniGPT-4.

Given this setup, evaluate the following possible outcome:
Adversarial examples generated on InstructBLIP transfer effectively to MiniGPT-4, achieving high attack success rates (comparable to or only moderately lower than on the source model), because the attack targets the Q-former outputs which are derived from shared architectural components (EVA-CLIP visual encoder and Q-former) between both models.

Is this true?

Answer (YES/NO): YES